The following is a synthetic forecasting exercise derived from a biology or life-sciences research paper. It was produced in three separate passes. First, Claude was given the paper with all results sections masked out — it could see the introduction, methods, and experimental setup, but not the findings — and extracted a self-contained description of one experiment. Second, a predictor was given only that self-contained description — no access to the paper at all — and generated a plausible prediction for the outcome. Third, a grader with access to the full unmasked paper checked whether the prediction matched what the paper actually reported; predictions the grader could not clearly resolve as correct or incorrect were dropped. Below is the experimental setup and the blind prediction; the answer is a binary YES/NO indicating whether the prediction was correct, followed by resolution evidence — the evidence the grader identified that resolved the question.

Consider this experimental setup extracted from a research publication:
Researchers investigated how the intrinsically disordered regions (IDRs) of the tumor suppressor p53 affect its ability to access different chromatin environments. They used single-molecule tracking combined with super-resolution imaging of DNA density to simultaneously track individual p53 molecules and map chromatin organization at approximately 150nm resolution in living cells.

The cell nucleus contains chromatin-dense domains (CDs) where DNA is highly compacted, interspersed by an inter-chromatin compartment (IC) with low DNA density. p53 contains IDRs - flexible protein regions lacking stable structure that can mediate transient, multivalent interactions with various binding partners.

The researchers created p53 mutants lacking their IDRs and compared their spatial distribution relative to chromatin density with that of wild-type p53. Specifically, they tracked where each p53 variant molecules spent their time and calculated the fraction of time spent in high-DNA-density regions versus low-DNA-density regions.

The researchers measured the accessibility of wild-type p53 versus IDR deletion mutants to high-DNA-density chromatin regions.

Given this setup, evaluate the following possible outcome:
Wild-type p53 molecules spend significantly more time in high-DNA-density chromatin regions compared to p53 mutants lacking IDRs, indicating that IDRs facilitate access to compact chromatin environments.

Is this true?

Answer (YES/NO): YES